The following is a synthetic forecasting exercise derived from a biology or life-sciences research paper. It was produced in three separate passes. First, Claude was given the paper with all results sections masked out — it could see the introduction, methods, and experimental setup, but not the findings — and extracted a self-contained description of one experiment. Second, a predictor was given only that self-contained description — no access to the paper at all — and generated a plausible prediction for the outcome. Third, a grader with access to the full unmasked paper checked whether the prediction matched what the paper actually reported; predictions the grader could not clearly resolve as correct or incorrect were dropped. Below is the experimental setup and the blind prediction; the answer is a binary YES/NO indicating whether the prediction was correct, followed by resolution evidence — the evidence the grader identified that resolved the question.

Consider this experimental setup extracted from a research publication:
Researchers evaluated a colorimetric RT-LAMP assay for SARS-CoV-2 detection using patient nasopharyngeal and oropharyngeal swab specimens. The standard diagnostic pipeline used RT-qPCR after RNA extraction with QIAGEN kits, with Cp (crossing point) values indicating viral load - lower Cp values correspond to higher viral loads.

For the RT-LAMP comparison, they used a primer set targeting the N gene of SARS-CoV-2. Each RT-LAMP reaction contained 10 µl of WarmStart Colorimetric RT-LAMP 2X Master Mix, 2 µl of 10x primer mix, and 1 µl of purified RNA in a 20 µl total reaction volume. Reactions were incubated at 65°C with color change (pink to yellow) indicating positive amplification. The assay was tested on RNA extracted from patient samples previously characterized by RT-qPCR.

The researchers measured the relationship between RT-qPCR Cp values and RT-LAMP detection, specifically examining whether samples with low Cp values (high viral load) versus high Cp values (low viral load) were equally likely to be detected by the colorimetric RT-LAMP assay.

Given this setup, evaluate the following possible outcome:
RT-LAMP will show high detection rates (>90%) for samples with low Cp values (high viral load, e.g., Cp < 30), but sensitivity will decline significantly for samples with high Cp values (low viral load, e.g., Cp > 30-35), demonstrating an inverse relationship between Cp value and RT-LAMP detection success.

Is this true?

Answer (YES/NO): YES